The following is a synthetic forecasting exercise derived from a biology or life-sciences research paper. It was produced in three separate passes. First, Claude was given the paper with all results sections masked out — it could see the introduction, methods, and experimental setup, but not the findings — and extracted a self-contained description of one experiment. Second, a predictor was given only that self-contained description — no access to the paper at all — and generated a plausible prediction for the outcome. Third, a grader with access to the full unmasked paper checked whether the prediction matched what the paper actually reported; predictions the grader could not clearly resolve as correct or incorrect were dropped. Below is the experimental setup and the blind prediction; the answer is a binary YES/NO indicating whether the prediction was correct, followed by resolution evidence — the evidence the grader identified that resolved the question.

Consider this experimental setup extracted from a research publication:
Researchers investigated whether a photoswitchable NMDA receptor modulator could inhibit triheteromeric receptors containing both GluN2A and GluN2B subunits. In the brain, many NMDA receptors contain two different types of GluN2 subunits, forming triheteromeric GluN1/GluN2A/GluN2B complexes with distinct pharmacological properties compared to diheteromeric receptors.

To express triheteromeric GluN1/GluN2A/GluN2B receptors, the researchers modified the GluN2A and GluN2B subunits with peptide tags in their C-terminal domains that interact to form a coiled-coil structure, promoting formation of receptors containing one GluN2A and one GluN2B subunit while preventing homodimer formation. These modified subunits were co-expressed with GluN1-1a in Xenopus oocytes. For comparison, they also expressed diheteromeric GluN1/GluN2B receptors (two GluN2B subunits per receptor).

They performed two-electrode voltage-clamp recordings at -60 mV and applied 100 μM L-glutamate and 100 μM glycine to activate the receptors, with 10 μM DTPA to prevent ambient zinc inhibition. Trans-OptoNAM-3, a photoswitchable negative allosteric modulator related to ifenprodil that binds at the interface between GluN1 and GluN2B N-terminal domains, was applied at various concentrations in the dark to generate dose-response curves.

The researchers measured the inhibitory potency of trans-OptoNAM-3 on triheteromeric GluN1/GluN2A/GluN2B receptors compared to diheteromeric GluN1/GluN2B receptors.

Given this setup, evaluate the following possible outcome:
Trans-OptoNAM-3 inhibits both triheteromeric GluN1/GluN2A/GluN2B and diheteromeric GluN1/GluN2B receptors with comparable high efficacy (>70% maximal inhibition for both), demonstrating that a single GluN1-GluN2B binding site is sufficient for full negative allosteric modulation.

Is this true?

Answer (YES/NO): NO